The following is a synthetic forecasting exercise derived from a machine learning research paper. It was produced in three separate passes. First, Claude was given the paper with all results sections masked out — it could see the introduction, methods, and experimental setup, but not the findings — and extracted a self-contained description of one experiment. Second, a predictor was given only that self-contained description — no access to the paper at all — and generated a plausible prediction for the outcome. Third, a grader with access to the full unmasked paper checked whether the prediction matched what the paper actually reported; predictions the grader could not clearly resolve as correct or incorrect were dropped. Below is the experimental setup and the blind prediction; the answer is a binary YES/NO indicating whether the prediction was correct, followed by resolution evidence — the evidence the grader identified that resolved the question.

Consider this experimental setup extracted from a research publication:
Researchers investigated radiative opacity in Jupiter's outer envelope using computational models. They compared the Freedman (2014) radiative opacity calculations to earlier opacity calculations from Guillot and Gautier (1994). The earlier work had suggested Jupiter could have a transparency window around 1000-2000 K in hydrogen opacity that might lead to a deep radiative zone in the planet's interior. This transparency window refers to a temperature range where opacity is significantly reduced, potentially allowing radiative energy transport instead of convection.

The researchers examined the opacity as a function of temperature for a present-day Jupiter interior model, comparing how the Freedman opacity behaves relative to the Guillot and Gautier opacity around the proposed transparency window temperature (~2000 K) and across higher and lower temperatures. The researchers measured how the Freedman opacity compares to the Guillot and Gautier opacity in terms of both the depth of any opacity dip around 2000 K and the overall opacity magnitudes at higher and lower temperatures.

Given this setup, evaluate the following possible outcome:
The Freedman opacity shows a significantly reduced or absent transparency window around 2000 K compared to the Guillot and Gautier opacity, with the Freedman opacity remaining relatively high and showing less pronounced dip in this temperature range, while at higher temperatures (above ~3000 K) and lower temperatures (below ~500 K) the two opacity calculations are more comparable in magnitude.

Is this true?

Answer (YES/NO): NO